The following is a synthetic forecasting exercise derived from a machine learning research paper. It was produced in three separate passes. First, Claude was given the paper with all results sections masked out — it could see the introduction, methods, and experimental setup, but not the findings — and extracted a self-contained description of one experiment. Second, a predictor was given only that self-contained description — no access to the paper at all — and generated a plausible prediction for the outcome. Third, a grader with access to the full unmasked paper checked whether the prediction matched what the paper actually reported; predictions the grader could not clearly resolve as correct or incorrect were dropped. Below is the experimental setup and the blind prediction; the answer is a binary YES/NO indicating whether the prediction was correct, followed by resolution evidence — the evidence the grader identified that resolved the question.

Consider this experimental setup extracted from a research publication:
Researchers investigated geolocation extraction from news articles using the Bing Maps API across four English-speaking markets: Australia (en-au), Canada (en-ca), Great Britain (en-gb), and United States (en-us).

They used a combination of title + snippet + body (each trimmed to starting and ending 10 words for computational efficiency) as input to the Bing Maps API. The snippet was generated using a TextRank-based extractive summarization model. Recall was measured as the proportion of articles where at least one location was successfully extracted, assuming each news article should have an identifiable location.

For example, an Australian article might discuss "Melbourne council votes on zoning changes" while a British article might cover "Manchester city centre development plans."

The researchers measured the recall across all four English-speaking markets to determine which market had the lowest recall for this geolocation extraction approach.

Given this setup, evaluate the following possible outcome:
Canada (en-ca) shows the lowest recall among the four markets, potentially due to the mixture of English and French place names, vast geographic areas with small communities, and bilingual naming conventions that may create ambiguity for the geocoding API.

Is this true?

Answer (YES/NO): NO